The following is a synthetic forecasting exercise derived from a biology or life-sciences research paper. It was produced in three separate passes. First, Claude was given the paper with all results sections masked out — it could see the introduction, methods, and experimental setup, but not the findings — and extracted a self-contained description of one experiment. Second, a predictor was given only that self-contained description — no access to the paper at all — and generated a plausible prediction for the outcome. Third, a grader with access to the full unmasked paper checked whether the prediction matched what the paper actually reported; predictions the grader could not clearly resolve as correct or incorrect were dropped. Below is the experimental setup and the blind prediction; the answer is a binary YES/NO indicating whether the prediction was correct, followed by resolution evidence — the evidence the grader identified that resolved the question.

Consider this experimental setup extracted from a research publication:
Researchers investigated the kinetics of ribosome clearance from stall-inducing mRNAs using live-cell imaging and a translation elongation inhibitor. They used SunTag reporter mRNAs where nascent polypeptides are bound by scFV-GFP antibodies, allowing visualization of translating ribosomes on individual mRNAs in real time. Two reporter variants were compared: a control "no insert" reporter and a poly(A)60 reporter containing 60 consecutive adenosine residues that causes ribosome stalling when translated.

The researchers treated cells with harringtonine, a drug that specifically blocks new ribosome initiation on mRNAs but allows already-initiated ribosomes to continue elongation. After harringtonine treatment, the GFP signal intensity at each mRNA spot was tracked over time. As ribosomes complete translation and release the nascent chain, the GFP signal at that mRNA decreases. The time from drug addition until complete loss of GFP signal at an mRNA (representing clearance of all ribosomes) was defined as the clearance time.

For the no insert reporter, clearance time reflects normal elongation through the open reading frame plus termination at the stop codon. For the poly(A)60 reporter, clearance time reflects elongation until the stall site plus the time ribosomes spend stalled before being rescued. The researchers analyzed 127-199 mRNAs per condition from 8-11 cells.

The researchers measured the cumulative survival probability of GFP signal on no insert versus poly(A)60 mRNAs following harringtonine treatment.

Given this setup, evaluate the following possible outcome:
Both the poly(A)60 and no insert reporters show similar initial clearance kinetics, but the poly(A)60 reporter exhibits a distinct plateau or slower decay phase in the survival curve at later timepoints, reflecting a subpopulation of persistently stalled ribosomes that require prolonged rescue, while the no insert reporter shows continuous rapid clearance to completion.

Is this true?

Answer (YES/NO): NO